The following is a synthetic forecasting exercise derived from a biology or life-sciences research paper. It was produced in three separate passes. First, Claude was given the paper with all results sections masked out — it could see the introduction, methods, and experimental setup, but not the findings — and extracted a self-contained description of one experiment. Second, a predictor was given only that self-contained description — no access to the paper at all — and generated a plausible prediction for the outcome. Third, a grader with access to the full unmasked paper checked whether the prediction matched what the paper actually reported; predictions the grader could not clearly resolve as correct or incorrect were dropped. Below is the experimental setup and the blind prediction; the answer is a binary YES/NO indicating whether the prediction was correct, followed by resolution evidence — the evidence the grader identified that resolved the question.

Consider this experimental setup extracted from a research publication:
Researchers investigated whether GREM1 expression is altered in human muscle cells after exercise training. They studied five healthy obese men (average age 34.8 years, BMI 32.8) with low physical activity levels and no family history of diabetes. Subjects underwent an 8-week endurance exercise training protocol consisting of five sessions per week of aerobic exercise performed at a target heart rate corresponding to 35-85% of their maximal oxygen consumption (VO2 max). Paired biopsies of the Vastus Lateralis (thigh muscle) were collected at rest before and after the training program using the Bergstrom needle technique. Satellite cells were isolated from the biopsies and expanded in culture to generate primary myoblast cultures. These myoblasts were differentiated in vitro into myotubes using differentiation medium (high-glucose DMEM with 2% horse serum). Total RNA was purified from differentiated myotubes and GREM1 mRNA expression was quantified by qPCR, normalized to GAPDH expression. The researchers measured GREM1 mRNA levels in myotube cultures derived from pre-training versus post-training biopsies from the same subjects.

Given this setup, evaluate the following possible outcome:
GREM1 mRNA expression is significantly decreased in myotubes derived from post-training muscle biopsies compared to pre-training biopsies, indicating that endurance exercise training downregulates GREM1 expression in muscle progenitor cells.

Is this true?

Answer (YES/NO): NO